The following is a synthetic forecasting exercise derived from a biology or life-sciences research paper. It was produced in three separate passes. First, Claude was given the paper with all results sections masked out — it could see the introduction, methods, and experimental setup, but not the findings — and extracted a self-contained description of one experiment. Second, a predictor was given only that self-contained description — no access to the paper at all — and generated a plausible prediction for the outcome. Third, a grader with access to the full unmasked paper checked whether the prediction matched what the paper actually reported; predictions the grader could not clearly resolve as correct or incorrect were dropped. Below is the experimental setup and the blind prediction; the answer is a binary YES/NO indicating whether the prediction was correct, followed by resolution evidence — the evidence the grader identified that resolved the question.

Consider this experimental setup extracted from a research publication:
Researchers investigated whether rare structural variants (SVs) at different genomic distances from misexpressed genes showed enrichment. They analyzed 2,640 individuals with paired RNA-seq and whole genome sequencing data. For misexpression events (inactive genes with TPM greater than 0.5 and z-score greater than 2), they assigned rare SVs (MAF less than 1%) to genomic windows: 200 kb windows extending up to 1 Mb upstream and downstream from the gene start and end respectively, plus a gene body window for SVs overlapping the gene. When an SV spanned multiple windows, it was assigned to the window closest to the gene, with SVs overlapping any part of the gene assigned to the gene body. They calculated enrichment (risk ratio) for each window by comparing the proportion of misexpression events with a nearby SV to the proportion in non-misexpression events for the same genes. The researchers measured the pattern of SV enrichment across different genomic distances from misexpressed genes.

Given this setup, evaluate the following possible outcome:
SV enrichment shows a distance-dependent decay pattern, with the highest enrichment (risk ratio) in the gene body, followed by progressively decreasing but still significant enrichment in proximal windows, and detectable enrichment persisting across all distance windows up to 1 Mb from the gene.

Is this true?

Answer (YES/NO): NO